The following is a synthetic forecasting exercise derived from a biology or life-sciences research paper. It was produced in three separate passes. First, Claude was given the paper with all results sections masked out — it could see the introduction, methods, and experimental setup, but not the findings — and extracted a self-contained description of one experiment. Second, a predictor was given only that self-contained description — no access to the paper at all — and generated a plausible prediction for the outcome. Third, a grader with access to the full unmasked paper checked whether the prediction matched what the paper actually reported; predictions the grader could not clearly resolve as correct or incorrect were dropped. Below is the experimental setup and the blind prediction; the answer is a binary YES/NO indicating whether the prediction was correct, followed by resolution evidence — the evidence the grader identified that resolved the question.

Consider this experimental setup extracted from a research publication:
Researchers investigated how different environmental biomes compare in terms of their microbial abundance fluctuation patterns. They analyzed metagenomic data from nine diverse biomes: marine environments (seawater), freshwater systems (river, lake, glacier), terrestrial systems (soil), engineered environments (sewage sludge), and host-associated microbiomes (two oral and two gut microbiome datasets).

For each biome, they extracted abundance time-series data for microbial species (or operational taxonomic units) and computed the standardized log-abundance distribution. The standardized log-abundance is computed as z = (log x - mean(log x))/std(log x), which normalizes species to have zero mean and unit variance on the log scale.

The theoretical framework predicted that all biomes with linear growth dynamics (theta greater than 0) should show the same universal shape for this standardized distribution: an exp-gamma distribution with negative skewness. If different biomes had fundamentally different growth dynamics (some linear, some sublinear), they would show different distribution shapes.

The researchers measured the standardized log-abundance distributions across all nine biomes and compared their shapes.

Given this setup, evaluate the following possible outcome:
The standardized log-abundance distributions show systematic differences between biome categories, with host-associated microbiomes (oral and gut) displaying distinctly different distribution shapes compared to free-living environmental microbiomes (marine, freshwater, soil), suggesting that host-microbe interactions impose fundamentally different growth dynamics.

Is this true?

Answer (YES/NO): NO